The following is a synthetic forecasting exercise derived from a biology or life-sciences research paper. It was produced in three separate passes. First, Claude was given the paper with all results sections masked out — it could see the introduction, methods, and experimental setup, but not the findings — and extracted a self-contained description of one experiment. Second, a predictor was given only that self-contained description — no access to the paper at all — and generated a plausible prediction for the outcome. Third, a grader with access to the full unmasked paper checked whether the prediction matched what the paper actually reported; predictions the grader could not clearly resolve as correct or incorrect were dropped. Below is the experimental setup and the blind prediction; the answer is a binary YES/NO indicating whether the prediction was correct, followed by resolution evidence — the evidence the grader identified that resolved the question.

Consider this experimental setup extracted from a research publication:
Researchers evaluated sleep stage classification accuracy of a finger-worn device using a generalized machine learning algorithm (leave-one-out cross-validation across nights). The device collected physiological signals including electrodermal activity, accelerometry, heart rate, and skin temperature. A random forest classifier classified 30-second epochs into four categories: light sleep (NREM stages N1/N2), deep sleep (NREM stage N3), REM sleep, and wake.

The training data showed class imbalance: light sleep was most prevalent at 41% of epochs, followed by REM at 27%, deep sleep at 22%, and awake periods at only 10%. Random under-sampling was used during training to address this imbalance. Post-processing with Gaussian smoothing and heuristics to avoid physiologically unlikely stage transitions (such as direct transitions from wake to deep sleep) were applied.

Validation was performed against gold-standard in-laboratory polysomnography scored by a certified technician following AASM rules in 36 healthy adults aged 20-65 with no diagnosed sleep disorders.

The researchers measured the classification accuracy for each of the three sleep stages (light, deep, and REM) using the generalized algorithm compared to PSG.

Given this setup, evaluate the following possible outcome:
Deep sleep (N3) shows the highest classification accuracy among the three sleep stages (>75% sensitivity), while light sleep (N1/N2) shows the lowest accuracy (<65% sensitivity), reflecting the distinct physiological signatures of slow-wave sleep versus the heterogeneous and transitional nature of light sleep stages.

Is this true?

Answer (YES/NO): NO